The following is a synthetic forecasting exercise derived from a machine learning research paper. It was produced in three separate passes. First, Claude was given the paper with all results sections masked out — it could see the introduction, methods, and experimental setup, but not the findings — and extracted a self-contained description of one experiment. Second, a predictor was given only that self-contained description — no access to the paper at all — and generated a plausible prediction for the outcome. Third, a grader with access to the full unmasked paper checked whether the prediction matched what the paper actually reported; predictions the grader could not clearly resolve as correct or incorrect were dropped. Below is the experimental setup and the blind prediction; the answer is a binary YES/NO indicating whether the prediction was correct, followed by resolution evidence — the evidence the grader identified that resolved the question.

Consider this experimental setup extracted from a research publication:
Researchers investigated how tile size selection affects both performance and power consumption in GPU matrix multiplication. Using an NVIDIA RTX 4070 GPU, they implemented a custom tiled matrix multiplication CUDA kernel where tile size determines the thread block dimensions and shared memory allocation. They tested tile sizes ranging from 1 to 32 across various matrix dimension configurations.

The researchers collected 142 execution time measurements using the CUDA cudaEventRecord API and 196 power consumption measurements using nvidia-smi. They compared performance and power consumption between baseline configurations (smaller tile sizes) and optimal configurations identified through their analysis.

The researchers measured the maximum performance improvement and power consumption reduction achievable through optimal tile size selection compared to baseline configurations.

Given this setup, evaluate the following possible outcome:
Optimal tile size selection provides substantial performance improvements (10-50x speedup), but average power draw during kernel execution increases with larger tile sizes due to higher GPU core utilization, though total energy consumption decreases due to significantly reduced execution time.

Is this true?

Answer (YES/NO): NO